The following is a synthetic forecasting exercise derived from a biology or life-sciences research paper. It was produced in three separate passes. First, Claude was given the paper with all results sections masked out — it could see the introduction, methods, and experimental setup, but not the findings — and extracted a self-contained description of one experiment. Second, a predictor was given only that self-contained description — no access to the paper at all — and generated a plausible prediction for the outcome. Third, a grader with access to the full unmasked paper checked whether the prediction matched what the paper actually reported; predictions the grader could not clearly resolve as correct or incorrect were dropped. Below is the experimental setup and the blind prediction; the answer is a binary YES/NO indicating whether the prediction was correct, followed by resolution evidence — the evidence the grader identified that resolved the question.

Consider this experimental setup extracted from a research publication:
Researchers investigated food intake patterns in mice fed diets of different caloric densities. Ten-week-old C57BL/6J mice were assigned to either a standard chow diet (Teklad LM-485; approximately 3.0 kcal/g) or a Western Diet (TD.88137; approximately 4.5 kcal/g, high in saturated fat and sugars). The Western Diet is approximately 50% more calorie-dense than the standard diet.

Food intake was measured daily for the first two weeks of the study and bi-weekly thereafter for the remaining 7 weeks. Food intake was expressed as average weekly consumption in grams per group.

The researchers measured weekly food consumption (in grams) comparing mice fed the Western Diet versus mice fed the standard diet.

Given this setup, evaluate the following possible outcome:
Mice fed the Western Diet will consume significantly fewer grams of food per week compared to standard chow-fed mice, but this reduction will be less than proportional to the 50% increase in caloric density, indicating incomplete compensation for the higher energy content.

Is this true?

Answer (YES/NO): YES